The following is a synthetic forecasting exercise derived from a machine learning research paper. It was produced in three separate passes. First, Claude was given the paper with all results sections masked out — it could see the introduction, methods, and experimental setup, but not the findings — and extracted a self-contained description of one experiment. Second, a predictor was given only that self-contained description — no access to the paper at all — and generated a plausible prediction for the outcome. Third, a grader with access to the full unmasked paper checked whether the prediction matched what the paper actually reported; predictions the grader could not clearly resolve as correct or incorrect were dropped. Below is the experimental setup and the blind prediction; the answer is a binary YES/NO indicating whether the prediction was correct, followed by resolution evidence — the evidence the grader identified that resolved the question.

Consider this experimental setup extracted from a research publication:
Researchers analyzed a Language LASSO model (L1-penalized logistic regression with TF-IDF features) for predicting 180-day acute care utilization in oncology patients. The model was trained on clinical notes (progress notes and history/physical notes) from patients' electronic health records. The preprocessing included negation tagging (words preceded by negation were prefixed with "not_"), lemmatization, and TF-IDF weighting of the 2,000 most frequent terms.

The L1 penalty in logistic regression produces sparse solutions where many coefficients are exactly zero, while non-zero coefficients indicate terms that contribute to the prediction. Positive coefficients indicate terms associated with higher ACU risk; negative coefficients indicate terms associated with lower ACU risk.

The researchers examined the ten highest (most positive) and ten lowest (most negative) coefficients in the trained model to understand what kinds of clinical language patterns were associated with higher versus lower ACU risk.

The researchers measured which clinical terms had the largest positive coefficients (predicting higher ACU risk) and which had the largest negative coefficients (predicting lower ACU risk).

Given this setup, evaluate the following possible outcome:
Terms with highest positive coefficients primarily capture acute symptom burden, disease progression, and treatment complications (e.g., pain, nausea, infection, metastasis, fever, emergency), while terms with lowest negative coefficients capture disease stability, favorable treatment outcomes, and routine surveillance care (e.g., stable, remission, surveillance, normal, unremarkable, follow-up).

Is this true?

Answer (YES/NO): NO